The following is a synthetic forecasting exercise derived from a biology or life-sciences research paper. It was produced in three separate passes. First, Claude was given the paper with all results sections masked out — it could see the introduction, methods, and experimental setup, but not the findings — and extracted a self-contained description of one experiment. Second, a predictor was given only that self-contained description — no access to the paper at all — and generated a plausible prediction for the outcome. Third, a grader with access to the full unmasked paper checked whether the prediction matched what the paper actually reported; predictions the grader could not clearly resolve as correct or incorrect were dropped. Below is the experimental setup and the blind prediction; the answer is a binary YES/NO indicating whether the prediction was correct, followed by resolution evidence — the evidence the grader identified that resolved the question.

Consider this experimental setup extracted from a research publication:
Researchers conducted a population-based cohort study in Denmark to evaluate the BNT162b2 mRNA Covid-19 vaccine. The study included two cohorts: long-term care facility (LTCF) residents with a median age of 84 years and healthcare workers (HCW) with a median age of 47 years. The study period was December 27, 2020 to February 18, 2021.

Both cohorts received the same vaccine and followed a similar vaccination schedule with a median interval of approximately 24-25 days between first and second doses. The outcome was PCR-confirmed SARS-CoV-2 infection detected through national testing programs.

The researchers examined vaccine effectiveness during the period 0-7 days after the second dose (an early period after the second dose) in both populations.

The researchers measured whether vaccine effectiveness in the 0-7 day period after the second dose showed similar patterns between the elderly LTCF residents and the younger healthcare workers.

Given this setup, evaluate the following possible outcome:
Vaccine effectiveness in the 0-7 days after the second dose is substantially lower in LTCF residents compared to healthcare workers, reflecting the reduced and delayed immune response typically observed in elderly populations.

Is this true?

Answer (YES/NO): NO